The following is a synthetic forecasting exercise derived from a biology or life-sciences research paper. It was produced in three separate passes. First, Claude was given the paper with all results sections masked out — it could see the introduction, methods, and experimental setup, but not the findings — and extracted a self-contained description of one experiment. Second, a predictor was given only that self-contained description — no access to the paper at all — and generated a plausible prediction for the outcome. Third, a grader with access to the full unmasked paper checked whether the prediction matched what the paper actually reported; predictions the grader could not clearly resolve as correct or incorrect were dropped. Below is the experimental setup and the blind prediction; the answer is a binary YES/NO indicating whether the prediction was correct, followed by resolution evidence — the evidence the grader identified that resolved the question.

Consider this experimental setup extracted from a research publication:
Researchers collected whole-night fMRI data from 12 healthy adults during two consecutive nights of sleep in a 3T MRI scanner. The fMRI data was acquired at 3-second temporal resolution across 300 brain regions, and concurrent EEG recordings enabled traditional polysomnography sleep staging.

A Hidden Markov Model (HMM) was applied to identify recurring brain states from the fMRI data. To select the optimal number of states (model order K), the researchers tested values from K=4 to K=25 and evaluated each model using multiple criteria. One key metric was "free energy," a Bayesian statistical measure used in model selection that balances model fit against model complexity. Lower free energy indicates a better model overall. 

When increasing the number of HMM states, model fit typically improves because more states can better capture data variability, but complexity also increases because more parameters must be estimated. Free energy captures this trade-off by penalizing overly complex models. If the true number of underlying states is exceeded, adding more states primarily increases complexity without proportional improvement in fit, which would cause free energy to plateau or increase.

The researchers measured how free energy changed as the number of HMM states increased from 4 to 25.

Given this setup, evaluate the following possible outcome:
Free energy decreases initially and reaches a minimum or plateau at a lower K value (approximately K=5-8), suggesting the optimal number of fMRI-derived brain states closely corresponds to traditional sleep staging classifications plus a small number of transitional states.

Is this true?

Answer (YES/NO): NO